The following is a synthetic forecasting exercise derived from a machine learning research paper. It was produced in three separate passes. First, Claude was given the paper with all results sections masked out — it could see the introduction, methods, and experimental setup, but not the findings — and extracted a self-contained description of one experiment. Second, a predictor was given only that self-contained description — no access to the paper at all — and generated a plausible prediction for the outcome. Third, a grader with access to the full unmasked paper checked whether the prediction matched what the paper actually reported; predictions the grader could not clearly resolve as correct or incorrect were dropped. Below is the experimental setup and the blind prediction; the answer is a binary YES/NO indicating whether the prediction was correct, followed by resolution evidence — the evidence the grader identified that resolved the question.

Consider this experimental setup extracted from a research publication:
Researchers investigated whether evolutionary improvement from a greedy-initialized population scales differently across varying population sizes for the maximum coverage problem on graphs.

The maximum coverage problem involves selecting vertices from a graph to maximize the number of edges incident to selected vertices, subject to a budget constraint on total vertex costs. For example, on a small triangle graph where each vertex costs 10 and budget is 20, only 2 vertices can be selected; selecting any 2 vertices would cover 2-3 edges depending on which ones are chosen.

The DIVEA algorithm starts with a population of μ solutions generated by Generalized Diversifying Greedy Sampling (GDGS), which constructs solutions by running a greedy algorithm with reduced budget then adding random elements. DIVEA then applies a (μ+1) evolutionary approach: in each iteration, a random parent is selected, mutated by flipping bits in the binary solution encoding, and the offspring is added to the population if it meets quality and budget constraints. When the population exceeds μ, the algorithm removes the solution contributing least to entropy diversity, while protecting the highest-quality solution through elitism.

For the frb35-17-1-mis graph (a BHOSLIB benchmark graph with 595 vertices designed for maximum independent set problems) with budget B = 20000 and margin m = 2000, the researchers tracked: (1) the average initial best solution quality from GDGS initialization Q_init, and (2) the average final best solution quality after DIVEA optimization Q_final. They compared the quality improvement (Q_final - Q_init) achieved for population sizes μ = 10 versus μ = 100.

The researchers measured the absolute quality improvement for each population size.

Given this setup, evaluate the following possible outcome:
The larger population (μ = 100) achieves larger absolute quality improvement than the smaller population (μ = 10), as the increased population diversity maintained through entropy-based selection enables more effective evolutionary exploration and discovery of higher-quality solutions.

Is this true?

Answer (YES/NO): NO